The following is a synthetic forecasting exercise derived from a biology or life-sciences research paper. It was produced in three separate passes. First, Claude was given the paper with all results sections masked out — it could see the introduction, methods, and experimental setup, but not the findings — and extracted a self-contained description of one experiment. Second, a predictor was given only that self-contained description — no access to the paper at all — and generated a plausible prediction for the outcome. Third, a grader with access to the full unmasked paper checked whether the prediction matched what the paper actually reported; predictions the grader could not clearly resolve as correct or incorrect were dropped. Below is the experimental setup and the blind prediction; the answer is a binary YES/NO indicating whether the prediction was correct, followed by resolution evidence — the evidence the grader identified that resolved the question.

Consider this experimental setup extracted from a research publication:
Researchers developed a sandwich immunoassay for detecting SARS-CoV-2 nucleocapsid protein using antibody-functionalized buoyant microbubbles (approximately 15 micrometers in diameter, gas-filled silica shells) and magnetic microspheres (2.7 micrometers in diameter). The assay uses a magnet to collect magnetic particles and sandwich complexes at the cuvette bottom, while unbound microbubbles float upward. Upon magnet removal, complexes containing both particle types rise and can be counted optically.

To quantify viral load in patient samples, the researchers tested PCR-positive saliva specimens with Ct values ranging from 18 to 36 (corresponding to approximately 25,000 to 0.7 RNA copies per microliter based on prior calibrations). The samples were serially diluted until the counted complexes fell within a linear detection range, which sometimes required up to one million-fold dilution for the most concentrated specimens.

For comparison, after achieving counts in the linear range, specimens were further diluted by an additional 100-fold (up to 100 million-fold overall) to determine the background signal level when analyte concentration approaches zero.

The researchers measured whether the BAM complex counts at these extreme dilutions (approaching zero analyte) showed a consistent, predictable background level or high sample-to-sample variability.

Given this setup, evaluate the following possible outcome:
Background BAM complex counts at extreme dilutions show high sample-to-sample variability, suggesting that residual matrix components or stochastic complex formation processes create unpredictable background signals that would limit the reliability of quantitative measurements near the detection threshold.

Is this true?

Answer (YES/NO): NO